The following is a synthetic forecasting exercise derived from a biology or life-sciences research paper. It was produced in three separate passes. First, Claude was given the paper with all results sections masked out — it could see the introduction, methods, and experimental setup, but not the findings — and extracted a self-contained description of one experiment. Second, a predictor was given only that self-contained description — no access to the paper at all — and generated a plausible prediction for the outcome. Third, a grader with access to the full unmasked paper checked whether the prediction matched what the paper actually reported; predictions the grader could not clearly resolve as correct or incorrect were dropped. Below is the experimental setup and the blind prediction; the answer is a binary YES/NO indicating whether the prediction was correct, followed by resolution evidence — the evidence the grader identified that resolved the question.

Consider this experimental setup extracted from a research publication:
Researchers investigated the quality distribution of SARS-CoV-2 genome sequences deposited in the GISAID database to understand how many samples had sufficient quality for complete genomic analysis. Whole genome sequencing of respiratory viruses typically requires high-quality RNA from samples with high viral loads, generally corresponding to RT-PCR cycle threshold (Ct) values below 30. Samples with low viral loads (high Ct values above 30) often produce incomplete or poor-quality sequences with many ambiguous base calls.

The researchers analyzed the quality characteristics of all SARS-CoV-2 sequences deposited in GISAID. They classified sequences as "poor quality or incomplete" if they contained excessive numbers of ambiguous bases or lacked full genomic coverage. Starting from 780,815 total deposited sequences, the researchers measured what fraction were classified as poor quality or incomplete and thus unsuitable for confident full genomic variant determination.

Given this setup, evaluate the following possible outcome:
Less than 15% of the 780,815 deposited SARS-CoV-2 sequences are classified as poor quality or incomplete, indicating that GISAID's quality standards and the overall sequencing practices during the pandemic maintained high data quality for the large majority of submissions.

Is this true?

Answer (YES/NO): NO